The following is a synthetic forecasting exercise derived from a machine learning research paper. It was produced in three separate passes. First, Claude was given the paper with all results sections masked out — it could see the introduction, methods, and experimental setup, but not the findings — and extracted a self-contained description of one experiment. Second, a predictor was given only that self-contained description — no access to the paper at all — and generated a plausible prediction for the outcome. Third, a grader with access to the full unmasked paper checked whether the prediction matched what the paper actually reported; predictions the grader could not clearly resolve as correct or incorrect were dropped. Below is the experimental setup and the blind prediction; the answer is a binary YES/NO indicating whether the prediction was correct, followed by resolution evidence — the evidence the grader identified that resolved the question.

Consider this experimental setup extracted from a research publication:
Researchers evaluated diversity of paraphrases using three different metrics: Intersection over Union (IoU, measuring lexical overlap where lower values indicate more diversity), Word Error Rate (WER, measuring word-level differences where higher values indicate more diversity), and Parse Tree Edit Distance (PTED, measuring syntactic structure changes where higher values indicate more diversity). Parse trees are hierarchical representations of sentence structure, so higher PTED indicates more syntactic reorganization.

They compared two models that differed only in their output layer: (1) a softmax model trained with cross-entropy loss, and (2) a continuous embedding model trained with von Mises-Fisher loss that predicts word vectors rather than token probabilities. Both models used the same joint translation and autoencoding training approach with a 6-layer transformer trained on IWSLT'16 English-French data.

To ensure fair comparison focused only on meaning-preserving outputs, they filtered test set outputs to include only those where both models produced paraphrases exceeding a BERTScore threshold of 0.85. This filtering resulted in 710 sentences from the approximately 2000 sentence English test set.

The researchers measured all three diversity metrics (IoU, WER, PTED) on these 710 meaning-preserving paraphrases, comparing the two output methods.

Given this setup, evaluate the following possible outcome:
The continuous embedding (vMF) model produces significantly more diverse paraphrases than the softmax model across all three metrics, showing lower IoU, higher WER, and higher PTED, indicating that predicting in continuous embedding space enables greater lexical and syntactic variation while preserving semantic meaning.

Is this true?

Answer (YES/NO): NO